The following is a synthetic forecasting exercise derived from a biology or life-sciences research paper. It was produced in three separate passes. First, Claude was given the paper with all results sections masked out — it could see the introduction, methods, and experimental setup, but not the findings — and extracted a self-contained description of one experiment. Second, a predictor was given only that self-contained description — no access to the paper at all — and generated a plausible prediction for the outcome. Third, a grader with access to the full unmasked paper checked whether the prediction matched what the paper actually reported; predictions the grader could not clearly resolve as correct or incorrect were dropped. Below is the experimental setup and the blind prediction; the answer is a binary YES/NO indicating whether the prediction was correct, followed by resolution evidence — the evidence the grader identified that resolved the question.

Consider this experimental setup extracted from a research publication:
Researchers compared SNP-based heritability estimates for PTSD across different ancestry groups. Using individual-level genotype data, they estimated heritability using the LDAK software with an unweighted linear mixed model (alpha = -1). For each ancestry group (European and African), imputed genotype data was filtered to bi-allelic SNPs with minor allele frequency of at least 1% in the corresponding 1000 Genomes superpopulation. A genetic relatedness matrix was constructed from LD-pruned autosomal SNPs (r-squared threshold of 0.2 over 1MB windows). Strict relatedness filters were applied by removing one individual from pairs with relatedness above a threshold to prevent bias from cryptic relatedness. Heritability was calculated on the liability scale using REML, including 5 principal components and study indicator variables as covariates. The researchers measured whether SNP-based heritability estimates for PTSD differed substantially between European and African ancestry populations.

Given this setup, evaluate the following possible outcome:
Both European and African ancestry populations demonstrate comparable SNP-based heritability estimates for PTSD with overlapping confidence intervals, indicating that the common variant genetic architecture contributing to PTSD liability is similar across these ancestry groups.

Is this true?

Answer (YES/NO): YES